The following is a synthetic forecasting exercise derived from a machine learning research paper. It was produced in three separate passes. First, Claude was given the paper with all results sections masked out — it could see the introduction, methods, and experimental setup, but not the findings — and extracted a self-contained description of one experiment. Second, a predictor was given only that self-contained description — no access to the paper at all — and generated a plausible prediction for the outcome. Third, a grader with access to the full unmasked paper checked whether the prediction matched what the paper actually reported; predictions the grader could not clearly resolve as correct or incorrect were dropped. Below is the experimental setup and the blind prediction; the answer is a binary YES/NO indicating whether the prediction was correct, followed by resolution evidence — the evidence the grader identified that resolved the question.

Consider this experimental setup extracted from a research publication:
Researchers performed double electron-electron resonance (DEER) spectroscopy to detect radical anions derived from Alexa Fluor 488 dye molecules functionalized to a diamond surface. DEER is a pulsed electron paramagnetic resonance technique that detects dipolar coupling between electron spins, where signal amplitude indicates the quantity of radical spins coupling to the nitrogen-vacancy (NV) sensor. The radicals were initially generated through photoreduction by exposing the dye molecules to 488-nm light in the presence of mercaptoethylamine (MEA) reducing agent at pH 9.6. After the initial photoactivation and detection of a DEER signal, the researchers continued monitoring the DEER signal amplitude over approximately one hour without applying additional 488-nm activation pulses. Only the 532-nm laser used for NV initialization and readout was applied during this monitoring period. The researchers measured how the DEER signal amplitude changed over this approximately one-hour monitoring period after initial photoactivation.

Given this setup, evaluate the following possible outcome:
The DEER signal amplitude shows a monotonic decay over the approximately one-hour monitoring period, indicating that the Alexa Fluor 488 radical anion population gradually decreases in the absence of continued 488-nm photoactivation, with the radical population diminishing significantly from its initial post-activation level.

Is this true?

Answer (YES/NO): NO